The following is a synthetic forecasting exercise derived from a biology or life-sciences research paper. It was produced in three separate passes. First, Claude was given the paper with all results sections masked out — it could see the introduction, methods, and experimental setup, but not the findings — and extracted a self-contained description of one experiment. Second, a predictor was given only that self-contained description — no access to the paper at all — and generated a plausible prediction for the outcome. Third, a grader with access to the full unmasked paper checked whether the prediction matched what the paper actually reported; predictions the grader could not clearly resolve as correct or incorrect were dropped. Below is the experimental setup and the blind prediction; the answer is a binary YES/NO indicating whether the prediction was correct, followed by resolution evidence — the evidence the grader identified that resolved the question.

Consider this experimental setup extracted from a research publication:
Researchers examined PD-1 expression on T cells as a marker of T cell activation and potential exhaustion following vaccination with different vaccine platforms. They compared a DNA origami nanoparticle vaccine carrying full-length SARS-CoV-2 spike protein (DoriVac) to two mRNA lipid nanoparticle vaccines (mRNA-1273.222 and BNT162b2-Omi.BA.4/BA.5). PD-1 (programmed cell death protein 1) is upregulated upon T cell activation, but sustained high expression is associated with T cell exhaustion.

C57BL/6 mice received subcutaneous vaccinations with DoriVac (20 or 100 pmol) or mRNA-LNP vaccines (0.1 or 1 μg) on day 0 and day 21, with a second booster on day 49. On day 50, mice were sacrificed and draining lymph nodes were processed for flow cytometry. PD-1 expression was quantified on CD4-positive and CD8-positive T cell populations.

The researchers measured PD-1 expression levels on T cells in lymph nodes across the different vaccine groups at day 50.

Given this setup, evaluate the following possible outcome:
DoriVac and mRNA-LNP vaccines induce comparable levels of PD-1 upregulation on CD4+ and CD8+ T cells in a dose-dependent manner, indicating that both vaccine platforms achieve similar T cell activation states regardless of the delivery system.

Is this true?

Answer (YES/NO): NO